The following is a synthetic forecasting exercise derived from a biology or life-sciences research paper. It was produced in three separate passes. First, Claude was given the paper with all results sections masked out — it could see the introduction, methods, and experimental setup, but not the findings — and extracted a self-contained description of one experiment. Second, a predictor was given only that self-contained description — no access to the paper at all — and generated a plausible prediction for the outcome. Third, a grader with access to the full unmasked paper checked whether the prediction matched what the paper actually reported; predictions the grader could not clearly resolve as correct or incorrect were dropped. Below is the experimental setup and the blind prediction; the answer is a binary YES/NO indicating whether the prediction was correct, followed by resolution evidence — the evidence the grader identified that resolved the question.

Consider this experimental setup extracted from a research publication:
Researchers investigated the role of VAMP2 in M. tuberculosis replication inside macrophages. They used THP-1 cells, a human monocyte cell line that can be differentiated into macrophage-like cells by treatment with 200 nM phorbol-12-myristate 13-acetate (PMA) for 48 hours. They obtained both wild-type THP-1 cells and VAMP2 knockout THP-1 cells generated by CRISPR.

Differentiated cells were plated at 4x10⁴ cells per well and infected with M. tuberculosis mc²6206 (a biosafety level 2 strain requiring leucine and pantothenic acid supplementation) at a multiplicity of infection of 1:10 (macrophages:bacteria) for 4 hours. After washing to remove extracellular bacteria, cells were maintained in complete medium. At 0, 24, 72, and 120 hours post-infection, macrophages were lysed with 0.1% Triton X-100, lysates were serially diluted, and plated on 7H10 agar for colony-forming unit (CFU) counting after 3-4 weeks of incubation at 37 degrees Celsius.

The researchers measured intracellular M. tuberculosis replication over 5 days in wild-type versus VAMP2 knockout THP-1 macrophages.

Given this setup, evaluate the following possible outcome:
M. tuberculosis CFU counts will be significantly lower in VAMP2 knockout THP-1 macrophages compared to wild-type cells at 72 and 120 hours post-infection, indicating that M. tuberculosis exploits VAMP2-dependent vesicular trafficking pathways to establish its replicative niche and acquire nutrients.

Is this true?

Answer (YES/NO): YES